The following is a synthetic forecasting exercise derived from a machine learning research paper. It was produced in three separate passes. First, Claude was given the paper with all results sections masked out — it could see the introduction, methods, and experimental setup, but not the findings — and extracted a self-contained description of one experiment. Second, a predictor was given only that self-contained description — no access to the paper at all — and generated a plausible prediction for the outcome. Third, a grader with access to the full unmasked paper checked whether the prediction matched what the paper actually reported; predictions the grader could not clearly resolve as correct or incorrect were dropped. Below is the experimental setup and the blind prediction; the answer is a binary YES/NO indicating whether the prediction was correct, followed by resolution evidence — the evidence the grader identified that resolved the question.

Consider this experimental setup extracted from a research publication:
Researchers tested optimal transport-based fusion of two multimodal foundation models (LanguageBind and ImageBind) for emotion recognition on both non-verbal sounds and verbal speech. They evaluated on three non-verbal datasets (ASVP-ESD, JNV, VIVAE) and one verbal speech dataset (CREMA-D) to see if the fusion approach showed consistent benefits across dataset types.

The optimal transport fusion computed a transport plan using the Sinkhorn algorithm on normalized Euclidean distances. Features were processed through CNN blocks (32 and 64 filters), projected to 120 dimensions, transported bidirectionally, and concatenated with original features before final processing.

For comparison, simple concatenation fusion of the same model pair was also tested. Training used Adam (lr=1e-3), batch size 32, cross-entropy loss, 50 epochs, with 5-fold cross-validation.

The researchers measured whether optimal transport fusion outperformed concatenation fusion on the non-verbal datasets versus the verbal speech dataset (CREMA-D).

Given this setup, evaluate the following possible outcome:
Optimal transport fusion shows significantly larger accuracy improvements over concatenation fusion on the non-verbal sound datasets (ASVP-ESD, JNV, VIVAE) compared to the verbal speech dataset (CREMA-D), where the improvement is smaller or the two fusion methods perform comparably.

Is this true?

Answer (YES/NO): NO